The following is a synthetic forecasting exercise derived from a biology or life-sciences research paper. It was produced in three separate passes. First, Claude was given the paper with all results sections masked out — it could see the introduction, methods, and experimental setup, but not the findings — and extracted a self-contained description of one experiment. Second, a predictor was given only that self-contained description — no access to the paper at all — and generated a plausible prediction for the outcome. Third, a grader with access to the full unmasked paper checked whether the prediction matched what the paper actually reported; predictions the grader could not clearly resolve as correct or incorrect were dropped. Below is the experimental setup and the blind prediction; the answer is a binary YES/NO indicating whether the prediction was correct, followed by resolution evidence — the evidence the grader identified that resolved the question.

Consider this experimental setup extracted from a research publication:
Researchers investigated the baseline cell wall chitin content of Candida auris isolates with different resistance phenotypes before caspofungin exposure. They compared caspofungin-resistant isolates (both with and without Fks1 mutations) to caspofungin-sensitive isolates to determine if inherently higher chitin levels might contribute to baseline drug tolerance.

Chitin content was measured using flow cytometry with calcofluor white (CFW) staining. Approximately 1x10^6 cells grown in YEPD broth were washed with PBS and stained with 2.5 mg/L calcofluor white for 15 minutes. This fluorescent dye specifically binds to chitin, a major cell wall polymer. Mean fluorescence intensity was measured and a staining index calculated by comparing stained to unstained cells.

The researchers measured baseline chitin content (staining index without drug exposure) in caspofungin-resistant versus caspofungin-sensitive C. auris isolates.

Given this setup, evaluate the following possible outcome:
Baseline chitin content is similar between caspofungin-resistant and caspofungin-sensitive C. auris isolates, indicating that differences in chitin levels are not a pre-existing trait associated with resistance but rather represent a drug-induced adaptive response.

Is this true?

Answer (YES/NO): YES